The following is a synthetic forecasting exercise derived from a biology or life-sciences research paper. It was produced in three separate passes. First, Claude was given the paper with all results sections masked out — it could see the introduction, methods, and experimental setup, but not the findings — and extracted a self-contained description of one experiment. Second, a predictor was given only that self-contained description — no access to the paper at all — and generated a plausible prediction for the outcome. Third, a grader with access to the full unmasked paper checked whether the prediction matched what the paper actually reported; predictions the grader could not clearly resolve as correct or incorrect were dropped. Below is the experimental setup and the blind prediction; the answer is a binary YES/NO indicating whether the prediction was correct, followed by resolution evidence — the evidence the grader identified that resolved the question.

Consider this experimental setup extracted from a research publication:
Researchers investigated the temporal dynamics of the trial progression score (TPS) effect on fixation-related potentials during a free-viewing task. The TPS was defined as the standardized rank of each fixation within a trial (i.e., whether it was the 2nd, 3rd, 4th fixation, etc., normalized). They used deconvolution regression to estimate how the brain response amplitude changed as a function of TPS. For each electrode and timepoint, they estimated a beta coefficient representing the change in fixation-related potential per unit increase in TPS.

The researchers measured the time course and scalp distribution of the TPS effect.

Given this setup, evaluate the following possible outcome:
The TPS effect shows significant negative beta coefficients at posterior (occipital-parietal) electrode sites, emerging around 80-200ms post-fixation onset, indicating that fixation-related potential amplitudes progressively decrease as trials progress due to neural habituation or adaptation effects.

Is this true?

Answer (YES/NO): NO